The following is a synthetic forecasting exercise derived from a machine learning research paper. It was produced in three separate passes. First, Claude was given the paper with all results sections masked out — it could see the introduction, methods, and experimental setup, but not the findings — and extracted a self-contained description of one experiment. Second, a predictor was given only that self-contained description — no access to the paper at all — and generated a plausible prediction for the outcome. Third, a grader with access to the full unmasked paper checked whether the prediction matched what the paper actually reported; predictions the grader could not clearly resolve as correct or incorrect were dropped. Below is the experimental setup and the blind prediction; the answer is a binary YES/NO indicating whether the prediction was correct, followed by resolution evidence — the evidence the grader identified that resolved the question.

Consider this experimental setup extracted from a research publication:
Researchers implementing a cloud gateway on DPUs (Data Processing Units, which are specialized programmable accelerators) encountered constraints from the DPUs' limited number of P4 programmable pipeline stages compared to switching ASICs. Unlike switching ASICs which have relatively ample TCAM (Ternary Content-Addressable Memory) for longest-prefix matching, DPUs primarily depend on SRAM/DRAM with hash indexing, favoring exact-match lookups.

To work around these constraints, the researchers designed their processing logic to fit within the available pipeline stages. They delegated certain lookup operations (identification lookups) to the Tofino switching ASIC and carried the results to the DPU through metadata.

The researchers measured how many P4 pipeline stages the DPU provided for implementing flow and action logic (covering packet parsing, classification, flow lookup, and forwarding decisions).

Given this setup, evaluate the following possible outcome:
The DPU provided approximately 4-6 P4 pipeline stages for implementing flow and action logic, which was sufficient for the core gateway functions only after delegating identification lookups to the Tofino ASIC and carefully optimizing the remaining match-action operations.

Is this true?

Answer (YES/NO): NO